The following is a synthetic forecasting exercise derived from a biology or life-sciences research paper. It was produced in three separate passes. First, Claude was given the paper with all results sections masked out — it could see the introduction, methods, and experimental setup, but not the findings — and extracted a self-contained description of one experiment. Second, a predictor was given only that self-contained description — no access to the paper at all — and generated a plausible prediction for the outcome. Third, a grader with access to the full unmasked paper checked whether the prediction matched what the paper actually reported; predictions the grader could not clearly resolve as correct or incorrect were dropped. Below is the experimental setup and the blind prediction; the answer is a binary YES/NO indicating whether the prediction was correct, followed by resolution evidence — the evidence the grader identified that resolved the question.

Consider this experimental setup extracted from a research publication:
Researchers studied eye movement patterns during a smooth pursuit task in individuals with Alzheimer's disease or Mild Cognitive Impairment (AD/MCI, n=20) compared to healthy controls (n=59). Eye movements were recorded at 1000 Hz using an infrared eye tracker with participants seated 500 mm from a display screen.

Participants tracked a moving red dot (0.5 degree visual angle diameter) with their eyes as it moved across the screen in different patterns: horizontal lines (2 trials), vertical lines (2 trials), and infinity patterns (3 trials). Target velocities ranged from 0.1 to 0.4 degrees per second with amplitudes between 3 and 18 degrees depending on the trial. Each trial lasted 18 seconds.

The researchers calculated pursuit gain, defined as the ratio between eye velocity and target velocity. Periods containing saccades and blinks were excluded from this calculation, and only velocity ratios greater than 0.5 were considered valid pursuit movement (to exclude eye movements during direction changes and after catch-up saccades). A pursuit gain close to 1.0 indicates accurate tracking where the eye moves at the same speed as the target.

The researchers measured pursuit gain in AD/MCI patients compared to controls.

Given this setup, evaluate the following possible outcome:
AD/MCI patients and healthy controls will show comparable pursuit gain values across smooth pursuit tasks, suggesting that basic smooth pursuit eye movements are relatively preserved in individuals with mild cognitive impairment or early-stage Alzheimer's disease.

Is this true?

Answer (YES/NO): YES